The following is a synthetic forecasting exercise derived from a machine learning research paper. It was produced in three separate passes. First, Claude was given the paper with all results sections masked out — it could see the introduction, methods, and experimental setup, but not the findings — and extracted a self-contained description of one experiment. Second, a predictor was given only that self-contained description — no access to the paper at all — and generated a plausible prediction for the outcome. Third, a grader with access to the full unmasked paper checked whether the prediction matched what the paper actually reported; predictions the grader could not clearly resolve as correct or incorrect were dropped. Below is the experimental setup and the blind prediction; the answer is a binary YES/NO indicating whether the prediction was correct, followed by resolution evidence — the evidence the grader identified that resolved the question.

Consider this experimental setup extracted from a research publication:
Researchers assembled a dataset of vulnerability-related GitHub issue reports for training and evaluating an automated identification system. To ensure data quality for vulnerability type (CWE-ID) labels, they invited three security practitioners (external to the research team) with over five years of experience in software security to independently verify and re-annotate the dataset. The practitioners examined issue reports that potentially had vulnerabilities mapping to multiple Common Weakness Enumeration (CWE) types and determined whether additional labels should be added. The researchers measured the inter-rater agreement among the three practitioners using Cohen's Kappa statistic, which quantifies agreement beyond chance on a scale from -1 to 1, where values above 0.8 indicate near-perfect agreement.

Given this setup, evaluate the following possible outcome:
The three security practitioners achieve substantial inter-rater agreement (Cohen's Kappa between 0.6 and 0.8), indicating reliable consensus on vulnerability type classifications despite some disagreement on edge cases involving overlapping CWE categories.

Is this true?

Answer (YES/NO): NO